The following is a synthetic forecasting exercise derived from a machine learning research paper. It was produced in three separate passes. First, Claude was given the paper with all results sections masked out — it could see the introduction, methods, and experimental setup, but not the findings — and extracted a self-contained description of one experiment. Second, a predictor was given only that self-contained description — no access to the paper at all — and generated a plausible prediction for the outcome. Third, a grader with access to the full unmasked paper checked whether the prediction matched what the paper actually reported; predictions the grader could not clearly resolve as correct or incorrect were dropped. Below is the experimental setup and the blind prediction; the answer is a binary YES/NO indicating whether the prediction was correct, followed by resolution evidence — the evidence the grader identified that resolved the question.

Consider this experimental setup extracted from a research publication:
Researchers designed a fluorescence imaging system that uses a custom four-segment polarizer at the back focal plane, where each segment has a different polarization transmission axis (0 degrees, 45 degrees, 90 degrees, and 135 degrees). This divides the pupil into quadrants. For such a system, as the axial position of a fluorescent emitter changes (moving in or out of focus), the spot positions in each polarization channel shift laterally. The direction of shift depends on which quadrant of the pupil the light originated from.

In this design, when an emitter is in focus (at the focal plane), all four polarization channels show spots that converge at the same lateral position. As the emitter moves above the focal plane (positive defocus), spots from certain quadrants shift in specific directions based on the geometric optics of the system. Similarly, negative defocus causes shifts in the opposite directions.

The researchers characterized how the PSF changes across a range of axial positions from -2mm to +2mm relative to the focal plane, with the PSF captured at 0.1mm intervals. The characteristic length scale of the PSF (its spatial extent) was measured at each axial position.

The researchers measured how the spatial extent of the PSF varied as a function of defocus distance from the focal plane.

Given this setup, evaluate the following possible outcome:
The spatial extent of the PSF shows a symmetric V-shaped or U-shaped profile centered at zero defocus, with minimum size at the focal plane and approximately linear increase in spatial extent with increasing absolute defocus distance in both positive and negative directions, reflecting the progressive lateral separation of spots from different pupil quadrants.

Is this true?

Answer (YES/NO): YES